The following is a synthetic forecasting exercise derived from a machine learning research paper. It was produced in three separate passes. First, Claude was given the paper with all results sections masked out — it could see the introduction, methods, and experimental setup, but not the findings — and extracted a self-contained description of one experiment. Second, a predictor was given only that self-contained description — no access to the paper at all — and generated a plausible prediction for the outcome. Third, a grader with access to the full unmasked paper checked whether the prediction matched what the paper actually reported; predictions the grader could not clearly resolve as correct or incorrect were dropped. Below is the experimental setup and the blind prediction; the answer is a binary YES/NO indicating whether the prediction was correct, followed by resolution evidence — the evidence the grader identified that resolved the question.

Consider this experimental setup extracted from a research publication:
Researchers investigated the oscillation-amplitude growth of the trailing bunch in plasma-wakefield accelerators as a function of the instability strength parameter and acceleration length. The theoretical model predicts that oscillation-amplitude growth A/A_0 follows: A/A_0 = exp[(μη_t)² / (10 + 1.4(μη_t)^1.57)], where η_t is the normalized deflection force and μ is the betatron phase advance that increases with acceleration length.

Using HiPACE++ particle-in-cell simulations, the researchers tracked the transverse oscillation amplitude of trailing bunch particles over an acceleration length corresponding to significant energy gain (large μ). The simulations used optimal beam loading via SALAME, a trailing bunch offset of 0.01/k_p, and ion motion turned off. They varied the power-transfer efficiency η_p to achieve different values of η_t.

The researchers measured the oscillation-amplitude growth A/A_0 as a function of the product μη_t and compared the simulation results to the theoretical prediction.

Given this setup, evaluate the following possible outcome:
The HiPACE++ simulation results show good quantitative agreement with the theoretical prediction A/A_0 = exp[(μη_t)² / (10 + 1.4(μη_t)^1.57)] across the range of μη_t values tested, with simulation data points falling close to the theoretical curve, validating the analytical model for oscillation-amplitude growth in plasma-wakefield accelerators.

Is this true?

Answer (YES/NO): YES